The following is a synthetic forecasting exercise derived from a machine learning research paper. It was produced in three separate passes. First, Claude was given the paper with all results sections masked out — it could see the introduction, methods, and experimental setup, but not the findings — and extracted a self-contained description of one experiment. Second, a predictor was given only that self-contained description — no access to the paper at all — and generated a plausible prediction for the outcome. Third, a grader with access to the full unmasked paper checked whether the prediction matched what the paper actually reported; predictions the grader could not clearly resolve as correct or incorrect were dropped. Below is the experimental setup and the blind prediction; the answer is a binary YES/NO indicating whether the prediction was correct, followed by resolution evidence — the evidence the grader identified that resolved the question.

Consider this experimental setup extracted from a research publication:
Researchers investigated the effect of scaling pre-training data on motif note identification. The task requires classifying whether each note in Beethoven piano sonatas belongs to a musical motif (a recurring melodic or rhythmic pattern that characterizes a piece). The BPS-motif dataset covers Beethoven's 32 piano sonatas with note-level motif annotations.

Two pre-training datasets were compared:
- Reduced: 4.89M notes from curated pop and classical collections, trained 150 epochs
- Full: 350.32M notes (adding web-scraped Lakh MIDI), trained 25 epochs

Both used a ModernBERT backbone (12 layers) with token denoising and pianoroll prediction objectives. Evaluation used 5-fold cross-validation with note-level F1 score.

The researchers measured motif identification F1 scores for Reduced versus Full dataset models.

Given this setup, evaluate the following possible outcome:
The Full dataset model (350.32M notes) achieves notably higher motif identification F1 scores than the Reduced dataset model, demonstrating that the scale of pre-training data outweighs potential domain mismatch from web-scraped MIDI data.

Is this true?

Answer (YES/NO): YES